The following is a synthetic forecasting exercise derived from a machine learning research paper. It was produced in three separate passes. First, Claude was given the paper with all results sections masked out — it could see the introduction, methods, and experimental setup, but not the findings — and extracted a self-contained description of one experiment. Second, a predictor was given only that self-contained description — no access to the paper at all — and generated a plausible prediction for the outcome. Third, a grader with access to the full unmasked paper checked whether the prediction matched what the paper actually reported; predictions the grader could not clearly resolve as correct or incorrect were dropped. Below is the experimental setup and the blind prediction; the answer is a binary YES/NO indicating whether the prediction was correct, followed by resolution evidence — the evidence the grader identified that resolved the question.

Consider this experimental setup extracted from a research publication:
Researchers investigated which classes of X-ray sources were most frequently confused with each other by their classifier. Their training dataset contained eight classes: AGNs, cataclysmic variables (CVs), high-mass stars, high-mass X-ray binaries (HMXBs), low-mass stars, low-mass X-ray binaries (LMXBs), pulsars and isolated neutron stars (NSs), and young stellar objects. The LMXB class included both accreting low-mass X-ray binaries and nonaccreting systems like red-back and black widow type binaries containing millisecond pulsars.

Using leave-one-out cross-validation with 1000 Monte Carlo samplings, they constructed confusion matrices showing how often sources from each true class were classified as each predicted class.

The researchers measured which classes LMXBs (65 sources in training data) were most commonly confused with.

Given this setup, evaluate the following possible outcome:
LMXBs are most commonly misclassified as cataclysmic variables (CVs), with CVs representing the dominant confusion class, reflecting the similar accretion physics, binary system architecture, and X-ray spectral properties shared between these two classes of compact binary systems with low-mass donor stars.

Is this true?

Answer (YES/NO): NO